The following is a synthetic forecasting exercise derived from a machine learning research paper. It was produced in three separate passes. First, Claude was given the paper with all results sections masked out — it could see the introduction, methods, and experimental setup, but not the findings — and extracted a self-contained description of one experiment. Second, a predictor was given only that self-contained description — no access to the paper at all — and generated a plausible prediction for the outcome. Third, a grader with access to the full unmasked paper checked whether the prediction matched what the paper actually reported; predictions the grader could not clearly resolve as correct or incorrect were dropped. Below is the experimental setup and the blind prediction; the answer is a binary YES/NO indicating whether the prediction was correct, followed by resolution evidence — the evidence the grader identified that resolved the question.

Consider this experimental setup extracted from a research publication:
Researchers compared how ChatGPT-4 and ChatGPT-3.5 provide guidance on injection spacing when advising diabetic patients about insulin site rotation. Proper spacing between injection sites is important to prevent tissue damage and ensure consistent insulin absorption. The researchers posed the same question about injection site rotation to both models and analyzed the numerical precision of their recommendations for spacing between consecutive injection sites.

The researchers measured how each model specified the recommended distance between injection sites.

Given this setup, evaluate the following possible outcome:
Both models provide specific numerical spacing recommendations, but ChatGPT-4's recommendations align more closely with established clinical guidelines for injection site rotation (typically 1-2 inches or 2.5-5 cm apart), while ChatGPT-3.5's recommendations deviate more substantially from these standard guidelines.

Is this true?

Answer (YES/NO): NO